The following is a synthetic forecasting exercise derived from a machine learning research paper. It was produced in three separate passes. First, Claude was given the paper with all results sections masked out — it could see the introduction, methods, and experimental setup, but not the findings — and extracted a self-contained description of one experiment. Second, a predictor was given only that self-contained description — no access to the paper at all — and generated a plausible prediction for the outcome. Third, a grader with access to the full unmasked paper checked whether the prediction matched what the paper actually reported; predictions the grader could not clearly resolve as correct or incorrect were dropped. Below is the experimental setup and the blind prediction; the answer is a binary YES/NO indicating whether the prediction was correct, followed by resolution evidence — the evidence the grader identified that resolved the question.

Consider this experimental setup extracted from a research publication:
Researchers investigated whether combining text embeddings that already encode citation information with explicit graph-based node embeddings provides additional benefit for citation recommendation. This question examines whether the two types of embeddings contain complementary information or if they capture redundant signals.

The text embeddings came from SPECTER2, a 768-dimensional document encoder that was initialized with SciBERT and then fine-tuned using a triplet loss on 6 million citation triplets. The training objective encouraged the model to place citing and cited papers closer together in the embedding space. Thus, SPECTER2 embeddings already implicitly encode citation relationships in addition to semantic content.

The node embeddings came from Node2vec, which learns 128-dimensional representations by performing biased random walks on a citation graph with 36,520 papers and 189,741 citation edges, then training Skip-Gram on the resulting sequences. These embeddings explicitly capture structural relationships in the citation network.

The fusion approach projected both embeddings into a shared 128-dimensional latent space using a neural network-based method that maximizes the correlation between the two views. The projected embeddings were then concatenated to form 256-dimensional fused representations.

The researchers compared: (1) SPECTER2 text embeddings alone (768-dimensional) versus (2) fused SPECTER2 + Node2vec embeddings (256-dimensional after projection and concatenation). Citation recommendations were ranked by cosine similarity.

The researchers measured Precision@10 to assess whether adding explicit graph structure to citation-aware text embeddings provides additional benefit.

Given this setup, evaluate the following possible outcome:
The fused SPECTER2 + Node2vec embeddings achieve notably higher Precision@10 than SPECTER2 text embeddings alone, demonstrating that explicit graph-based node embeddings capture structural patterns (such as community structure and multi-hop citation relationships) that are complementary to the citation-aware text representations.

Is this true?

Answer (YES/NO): YES